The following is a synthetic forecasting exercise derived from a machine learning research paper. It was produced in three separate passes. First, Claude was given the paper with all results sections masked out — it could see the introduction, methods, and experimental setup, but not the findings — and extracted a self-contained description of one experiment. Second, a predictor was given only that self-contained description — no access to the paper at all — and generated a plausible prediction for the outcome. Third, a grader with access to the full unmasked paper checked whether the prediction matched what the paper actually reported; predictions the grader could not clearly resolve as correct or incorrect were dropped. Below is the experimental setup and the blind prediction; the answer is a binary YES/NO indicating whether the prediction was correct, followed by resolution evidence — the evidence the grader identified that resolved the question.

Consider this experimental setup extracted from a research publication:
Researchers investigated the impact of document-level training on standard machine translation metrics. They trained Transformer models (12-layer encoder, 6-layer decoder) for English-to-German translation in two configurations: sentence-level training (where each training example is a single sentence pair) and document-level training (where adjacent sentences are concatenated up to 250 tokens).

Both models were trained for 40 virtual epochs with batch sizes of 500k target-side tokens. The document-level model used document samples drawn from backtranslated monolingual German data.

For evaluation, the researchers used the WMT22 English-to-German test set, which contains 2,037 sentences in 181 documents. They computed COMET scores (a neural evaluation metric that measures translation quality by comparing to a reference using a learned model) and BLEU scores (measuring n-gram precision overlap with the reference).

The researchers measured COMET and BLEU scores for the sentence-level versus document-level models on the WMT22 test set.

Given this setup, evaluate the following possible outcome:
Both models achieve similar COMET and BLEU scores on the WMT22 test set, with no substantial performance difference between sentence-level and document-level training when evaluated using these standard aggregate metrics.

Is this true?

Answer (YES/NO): NO